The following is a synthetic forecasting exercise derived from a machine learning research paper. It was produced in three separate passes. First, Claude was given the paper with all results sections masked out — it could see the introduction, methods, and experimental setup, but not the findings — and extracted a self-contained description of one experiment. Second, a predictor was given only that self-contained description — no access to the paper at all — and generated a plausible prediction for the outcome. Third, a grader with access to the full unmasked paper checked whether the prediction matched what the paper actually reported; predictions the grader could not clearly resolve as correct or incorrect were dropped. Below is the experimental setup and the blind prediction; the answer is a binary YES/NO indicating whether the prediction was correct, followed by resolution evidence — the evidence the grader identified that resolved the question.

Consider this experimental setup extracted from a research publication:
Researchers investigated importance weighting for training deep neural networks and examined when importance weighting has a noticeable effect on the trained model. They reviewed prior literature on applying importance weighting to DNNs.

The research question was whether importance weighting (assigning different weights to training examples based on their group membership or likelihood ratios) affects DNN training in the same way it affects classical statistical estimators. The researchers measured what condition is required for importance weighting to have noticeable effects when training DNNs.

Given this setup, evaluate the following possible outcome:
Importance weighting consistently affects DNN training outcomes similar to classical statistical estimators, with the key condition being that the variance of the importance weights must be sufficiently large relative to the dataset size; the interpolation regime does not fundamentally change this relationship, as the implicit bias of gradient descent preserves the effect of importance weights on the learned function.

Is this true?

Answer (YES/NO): NO